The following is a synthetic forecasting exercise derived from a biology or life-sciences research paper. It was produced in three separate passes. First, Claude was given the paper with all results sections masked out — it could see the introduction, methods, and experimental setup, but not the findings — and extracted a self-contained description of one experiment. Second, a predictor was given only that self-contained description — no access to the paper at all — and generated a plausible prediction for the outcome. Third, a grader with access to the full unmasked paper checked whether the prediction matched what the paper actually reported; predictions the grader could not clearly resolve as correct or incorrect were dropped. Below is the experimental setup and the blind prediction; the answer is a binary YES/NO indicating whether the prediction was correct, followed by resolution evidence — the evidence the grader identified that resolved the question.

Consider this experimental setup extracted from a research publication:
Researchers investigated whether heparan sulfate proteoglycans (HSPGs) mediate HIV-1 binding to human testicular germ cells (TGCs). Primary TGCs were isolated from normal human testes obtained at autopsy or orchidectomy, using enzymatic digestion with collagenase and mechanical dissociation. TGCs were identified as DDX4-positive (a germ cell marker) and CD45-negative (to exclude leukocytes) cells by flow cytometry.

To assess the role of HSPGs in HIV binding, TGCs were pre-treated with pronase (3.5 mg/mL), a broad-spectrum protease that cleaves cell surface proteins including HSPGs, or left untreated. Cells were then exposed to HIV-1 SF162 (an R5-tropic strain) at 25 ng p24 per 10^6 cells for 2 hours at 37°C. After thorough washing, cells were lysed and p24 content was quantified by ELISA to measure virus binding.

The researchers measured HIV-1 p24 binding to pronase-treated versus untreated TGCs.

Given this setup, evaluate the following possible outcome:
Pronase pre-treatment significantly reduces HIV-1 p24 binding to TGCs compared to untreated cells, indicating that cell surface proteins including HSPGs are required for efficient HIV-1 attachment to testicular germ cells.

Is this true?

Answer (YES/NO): YES